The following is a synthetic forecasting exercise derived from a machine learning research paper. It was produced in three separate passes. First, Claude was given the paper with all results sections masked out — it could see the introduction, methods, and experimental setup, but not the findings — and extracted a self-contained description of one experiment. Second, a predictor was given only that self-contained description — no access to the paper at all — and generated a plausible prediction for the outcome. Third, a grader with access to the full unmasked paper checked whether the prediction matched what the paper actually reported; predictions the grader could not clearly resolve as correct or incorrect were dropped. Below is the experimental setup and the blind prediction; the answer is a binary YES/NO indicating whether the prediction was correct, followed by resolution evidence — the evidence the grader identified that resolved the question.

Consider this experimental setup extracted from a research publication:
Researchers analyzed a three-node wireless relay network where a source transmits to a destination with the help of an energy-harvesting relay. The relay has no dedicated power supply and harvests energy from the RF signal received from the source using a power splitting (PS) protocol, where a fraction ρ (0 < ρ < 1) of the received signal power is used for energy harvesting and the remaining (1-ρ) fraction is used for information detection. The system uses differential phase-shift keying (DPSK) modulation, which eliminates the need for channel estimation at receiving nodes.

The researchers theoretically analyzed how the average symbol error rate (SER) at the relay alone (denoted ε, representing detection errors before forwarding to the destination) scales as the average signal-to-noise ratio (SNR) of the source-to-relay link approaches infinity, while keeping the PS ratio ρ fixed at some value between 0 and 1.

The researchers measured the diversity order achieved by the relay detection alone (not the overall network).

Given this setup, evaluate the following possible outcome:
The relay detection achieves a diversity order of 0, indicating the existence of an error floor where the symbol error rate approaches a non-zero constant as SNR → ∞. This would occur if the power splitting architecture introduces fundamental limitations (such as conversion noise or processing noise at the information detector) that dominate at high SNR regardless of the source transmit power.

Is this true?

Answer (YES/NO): NO